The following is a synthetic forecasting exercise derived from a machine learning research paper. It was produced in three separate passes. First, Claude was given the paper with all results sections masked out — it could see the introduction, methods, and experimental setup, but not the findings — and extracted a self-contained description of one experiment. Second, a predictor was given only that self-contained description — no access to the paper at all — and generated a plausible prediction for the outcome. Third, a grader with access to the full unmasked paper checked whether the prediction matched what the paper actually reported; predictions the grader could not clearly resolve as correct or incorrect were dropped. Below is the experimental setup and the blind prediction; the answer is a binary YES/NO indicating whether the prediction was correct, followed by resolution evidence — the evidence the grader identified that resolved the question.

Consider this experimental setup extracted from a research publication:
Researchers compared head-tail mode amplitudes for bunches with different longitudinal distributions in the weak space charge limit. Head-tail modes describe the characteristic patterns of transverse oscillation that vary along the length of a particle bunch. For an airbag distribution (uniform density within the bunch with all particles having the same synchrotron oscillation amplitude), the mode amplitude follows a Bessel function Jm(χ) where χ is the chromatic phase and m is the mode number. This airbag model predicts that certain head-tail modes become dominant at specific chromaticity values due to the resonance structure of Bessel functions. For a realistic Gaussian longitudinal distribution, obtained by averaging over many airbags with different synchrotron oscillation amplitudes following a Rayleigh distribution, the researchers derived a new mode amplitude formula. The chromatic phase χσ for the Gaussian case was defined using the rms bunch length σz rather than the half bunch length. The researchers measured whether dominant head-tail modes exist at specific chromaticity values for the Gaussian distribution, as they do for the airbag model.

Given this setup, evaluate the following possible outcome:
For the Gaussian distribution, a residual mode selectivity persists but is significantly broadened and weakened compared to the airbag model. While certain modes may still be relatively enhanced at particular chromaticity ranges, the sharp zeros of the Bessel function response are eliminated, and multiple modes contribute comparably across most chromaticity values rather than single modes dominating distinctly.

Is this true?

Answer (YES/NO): NO